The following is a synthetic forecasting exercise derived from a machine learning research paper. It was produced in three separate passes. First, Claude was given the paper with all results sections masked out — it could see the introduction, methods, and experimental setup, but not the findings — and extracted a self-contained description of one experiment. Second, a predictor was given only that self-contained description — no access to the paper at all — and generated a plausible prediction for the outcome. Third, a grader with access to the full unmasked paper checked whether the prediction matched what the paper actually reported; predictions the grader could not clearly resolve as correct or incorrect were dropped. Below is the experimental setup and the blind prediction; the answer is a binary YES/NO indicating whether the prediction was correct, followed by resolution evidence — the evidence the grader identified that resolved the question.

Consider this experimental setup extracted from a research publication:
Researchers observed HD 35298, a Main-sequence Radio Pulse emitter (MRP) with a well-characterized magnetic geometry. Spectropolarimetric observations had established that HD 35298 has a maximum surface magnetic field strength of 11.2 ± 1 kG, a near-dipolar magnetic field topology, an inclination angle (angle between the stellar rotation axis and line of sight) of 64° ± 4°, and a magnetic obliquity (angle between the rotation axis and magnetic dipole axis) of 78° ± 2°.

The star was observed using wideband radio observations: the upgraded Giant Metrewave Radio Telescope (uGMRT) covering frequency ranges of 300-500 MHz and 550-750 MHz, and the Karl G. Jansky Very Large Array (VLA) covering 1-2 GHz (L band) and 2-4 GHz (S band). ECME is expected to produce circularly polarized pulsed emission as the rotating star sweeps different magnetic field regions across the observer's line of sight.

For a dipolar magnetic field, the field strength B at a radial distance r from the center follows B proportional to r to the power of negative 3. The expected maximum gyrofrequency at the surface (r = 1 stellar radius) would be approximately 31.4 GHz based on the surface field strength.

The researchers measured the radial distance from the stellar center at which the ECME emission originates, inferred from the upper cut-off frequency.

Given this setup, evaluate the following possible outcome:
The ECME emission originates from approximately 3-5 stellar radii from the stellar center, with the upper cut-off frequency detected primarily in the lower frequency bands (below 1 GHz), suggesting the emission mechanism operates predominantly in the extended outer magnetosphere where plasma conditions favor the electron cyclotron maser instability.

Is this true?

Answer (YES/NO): NO